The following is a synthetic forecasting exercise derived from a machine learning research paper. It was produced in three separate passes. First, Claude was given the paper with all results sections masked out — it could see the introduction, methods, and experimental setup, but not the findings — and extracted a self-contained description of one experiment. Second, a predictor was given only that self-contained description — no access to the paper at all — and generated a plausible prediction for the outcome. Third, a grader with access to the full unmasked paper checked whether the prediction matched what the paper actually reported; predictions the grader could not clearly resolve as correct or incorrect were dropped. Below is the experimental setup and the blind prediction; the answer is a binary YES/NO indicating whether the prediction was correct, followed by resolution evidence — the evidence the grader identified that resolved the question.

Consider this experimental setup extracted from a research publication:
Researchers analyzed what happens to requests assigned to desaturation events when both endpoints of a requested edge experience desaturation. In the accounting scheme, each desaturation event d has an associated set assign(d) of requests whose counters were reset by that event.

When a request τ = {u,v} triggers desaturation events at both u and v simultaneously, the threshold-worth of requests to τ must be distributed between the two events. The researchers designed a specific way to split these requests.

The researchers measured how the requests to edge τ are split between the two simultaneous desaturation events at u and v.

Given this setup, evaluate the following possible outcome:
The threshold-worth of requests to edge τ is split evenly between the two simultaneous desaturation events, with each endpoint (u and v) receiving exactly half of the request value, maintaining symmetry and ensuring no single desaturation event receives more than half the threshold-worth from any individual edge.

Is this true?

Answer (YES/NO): YES